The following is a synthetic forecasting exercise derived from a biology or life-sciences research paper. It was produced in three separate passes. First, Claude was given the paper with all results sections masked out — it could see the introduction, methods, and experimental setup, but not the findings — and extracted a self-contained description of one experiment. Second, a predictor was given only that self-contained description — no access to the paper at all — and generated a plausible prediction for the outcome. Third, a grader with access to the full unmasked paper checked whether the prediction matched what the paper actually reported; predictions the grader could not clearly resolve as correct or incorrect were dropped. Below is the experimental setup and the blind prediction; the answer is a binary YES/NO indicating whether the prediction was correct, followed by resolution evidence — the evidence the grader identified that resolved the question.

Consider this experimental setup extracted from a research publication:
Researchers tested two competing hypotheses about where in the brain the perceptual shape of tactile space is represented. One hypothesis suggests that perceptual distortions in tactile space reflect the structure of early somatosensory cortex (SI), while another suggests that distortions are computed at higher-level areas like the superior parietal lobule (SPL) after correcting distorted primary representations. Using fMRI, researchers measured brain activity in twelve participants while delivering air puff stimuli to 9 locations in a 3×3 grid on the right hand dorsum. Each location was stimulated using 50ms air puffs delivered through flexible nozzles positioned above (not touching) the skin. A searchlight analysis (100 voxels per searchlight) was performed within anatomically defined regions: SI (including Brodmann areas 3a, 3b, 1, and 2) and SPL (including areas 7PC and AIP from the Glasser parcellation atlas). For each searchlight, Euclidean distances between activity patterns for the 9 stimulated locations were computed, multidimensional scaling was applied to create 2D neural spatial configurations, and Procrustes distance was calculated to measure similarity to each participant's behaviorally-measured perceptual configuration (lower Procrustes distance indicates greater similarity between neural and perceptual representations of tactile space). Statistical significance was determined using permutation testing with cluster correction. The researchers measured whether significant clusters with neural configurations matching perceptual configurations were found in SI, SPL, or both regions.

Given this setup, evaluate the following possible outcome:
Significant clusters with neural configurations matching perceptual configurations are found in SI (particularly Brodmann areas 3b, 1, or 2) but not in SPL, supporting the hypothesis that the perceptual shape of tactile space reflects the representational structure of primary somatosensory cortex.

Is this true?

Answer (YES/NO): YES